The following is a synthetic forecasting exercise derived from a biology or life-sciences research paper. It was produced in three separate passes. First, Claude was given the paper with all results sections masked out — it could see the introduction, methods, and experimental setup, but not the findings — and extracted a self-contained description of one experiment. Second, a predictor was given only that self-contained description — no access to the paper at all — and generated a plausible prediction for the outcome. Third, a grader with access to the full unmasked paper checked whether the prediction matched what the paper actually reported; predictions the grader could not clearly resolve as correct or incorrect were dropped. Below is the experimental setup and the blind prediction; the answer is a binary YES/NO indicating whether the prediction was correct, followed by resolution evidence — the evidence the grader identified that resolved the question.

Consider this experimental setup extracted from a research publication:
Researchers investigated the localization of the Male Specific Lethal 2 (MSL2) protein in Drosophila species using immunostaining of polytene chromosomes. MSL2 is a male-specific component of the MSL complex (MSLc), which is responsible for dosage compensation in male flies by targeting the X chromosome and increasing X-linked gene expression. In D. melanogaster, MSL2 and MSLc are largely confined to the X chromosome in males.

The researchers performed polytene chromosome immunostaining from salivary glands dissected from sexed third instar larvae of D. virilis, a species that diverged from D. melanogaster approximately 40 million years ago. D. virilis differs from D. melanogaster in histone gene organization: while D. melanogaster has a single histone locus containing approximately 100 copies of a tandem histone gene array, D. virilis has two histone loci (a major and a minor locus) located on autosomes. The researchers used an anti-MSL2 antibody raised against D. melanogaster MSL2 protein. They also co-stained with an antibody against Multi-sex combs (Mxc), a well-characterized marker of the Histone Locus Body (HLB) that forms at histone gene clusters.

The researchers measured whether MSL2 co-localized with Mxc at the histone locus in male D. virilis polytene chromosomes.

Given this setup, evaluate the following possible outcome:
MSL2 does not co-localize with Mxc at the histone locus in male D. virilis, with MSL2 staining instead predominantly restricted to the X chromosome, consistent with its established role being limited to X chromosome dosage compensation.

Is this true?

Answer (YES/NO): NO